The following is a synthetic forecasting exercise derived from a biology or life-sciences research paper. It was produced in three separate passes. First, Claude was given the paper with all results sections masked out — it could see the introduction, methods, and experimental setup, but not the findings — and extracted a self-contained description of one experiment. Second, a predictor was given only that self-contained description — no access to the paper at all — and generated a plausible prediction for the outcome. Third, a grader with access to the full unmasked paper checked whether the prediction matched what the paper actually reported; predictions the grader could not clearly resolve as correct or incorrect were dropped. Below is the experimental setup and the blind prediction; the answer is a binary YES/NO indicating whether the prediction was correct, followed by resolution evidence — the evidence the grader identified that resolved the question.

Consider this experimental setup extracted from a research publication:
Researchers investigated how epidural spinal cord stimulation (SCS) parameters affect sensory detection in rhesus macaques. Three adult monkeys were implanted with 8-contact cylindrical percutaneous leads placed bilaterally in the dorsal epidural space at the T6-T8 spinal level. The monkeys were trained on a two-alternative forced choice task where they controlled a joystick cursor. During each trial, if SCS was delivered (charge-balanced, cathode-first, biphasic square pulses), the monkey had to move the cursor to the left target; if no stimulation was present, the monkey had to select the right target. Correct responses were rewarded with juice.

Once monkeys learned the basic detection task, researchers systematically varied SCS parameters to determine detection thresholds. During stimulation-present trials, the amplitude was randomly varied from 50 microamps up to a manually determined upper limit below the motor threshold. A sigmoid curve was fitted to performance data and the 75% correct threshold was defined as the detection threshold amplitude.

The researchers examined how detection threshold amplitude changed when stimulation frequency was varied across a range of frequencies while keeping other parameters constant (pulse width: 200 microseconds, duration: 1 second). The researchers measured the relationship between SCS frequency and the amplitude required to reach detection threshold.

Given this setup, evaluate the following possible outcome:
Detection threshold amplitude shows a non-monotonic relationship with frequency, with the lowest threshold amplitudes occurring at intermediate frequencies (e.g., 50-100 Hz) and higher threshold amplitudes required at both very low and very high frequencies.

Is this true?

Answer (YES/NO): NO